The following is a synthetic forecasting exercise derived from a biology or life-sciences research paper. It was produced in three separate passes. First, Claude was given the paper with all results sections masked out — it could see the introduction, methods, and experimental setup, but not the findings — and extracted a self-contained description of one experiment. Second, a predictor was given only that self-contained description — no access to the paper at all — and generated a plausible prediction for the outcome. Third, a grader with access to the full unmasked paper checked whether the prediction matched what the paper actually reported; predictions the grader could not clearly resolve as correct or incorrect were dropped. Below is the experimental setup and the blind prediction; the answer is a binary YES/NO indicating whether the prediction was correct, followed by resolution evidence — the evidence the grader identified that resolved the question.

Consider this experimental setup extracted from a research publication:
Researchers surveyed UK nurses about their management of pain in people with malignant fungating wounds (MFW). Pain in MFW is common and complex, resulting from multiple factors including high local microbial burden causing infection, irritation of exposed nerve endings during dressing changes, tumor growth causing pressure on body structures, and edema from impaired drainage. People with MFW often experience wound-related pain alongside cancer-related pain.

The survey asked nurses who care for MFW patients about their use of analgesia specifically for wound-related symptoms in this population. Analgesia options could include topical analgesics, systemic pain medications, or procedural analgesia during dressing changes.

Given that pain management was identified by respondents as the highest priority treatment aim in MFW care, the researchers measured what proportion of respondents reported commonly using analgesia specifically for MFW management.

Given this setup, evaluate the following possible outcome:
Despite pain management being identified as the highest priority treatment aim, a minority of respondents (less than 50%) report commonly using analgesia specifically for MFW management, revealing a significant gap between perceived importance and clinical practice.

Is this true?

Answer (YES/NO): NO